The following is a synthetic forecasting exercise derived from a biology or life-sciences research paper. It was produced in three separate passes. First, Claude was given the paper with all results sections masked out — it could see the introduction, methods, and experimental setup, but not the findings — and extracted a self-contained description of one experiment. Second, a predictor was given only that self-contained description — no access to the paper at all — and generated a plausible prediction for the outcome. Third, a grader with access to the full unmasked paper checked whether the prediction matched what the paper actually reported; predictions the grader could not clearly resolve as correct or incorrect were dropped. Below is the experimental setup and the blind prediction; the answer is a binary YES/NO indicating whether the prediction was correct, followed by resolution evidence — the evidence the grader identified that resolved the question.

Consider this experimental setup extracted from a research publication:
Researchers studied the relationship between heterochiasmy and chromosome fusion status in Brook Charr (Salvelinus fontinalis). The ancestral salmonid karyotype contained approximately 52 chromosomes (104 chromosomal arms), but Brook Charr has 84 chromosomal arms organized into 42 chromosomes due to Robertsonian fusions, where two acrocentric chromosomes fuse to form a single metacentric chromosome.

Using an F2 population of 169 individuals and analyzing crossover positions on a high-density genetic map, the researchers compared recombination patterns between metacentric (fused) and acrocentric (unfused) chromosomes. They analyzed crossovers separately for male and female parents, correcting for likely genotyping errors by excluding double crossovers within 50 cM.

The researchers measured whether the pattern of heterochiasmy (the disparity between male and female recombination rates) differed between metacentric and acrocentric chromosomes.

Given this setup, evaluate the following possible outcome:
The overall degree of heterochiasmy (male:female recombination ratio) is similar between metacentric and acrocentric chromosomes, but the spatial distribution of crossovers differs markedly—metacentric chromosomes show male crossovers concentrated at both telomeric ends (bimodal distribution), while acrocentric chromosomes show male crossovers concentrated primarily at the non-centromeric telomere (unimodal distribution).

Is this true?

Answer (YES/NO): NO